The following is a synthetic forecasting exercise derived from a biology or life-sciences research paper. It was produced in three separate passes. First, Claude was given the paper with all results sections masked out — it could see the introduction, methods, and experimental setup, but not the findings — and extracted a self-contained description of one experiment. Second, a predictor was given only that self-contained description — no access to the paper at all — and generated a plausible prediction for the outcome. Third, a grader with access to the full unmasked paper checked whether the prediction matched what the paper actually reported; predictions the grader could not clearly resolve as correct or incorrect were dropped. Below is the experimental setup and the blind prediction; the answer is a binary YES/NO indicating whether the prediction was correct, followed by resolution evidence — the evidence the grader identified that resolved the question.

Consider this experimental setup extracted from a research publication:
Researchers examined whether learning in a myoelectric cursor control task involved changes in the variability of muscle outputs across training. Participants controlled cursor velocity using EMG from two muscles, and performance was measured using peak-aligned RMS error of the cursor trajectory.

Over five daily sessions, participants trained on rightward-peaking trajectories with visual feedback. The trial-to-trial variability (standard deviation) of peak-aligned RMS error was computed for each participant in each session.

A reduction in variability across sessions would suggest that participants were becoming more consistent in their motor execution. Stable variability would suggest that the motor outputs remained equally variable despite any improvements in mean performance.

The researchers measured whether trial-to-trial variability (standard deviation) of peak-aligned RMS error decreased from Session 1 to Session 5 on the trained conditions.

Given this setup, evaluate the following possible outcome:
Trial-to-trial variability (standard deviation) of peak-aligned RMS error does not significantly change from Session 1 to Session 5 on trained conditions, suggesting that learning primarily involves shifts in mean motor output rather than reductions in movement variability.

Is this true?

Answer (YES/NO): NO